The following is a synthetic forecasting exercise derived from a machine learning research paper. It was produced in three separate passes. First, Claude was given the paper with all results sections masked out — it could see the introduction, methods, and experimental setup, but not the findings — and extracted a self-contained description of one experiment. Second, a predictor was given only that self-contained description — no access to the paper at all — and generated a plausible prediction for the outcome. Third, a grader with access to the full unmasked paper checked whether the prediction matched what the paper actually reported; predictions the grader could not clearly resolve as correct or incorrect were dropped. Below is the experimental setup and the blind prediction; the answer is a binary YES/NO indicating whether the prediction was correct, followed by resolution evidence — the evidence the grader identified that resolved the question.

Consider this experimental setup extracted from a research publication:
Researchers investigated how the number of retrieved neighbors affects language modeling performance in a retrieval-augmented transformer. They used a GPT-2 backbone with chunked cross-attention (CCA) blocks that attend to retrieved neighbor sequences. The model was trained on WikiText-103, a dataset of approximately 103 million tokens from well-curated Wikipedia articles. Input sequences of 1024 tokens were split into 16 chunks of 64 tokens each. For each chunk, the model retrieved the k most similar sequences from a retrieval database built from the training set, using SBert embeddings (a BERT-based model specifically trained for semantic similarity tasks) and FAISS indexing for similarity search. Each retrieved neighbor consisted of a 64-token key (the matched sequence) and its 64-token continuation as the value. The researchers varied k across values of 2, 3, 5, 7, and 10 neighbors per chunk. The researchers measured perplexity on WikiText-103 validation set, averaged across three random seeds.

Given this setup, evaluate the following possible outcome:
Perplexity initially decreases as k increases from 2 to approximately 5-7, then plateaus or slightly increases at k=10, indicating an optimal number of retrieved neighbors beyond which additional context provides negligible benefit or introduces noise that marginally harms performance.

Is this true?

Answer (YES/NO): NO